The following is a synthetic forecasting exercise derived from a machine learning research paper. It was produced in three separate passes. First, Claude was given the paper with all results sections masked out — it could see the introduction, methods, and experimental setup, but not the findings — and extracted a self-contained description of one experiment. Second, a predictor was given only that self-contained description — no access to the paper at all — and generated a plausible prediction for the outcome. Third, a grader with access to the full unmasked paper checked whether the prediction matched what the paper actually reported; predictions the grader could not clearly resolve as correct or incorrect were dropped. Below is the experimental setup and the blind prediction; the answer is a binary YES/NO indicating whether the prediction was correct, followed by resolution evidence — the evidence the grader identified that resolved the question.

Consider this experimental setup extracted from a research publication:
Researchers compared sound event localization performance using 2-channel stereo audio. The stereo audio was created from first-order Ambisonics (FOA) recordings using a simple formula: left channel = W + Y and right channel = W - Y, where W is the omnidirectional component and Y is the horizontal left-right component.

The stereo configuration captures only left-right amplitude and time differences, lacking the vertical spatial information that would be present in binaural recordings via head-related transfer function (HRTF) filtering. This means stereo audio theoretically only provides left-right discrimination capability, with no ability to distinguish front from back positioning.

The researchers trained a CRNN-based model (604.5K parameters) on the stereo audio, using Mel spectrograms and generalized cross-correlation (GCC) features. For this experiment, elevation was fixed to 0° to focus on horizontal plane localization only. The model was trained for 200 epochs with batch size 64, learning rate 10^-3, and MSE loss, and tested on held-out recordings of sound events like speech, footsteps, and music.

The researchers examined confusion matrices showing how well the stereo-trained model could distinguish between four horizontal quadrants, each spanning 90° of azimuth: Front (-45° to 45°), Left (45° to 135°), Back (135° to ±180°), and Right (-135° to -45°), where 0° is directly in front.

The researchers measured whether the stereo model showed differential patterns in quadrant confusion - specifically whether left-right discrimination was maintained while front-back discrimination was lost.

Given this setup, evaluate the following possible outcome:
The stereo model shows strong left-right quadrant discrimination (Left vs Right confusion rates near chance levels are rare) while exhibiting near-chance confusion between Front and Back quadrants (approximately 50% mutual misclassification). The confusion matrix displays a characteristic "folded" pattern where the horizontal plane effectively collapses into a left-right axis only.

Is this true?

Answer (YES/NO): YES